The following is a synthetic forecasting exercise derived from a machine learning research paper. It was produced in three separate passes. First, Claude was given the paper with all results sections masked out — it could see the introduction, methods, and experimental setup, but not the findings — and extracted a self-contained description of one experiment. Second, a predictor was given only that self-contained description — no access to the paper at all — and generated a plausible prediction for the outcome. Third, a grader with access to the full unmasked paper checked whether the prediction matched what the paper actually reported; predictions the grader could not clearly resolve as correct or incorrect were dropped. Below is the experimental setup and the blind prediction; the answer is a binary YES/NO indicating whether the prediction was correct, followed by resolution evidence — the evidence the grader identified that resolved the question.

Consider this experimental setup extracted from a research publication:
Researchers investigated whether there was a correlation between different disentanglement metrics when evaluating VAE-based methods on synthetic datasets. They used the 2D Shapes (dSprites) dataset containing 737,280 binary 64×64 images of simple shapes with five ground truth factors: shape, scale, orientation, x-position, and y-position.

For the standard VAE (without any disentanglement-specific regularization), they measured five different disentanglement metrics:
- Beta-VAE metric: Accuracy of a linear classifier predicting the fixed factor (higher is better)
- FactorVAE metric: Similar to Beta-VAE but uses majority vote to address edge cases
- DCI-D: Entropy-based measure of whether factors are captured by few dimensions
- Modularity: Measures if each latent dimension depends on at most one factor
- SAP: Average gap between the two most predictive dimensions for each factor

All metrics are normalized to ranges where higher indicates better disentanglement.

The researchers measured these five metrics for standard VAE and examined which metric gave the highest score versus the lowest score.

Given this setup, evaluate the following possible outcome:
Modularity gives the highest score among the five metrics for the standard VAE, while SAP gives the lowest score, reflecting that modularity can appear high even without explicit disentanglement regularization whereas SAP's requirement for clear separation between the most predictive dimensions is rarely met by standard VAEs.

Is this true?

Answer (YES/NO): YES